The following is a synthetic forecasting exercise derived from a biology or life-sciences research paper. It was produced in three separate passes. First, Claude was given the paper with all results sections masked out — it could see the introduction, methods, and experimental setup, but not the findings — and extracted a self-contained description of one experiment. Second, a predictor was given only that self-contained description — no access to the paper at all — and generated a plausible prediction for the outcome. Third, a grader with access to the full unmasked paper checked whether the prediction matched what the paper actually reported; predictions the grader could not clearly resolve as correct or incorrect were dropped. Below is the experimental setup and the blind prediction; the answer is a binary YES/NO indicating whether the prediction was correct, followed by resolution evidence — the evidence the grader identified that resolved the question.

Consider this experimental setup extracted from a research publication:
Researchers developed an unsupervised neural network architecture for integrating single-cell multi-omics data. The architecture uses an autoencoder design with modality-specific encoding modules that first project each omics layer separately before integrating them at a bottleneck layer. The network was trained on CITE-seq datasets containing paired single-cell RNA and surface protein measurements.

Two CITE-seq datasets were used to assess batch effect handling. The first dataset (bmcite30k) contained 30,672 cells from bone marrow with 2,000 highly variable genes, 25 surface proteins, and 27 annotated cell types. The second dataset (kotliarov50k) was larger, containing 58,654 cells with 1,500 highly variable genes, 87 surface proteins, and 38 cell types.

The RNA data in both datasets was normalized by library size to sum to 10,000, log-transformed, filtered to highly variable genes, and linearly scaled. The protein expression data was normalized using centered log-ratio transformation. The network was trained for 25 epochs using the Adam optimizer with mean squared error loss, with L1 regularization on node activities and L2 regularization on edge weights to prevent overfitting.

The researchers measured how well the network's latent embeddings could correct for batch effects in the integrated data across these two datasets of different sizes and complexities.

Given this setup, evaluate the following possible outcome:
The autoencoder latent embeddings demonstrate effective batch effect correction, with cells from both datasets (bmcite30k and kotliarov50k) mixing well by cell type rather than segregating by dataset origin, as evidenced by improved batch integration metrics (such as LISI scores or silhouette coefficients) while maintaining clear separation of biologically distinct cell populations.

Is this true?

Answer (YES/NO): NO